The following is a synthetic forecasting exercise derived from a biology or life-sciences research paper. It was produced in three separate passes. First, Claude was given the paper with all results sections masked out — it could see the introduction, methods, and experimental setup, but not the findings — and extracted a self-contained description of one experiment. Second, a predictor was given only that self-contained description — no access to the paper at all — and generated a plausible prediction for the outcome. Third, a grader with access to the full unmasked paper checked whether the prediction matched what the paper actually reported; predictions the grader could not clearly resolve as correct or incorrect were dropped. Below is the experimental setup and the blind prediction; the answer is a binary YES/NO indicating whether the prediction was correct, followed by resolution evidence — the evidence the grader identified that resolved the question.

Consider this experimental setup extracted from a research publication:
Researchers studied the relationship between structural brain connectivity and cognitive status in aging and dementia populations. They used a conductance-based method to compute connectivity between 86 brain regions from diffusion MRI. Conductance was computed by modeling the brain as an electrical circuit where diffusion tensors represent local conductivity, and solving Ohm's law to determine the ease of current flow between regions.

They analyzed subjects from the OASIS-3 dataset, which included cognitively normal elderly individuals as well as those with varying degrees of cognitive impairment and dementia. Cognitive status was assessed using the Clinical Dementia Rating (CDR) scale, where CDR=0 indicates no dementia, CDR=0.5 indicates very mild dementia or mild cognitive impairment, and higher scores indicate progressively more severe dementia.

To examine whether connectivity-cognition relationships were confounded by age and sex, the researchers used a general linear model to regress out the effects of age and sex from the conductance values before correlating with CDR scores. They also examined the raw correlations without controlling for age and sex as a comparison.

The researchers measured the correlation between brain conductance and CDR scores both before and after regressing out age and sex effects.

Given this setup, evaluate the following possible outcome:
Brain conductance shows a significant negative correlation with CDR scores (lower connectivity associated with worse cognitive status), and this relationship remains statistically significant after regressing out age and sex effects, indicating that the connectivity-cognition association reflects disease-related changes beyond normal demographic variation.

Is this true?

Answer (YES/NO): YES